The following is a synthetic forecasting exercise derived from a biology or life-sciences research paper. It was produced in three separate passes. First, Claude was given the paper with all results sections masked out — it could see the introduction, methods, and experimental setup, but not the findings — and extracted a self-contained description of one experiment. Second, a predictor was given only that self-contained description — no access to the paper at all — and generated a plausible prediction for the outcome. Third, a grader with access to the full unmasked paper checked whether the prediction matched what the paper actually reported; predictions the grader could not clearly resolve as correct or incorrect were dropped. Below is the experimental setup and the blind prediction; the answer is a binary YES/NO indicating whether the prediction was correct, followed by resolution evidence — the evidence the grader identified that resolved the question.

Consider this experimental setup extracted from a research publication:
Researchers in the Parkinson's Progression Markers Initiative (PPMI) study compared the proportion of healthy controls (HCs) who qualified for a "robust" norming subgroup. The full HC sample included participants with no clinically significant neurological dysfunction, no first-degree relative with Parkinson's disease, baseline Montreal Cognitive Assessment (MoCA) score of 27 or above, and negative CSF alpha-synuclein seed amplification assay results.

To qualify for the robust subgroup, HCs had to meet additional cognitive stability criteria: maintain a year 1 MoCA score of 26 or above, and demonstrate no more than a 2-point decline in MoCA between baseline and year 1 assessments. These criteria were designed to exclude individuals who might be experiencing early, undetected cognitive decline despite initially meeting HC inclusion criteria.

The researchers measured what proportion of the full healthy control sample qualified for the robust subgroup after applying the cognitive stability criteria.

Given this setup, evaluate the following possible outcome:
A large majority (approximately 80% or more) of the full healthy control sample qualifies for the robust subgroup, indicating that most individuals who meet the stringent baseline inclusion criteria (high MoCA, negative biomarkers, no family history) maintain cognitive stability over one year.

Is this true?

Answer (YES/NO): NO